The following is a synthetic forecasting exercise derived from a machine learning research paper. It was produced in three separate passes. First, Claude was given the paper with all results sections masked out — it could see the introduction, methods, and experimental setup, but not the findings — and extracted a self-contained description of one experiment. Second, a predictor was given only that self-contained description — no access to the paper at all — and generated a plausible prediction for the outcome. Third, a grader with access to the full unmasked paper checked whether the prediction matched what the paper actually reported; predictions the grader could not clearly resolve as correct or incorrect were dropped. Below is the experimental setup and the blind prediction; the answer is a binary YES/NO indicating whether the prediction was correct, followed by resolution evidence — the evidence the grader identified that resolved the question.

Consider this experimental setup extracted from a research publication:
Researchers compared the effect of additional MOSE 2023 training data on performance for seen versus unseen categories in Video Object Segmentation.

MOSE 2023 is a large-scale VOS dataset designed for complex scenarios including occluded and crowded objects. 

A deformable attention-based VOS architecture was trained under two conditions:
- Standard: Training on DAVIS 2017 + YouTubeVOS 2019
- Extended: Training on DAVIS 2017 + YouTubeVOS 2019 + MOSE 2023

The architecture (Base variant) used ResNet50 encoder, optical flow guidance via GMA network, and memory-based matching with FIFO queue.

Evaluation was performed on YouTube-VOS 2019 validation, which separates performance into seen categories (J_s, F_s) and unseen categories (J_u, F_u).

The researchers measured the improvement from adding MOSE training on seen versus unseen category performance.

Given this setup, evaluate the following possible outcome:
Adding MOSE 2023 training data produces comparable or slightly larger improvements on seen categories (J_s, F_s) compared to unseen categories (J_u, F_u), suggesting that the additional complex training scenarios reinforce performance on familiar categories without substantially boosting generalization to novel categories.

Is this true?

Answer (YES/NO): YES